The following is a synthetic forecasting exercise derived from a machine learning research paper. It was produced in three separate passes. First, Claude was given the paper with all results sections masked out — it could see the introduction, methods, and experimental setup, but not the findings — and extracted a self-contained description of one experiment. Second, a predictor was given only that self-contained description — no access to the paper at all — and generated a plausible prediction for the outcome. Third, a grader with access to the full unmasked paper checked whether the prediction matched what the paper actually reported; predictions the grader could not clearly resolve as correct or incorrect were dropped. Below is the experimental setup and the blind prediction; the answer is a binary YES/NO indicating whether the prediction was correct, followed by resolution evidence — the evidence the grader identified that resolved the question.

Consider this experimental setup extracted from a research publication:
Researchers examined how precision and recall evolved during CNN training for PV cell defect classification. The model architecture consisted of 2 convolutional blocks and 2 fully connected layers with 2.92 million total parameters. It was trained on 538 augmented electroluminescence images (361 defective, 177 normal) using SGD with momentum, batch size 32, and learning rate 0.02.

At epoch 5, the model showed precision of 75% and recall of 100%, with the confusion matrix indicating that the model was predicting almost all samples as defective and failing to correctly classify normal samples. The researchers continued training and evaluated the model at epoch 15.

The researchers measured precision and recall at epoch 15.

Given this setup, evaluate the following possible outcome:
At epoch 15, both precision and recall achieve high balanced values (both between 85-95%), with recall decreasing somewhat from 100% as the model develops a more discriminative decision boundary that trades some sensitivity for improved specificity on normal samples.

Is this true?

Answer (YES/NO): NO